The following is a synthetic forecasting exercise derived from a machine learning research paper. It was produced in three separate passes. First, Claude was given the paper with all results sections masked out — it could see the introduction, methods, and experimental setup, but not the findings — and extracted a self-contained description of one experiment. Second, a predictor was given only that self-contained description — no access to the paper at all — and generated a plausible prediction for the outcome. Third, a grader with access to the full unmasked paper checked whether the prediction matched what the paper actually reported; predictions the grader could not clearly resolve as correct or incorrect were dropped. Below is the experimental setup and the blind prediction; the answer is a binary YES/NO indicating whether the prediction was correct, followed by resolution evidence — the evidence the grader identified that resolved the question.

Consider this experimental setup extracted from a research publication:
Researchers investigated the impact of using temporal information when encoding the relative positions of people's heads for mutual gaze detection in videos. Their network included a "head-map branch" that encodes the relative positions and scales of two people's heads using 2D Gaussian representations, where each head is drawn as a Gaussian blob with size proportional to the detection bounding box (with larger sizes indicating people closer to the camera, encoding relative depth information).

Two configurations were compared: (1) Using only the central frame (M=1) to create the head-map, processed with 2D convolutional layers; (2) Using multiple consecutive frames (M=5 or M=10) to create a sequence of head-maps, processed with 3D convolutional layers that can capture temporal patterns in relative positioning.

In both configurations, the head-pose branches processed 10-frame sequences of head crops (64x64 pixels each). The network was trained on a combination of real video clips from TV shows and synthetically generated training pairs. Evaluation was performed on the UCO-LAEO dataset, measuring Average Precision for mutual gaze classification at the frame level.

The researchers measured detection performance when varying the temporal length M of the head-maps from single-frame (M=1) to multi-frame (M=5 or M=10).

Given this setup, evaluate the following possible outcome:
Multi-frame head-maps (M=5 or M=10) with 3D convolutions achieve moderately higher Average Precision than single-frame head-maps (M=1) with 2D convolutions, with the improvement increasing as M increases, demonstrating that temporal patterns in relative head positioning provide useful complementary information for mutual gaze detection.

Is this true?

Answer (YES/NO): NO